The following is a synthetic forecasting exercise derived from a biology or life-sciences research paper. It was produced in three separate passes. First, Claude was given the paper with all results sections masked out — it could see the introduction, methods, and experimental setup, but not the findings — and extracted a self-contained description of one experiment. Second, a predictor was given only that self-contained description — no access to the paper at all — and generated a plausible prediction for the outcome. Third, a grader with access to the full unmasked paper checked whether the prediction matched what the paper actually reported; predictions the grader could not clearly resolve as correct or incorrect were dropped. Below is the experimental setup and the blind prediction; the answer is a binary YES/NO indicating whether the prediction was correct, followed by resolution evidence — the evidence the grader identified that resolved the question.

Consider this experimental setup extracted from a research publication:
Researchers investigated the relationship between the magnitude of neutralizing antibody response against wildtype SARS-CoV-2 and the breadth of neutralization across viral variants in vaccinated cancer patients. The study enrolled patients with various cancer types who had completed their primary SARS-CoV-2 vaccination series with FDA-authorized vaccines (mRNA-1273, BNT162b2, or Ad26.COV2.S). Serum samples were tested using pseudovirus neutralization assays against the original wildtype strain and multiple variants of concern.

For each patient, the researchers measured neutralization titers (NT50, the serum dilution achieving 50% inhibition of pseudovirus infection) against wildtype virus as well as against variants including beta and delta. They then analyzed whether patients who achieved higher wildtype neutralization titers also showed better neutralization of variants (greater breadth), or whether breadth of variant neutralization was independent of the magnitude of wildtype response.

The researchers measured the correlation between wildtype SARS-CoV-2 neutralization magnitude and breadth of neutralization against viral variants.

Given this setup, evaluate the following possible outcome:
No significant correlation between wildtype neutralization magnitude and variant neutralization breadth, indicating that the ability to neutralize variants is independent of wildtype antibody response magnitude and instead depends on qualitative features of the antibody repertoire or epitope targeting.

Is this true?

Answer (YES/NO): NO